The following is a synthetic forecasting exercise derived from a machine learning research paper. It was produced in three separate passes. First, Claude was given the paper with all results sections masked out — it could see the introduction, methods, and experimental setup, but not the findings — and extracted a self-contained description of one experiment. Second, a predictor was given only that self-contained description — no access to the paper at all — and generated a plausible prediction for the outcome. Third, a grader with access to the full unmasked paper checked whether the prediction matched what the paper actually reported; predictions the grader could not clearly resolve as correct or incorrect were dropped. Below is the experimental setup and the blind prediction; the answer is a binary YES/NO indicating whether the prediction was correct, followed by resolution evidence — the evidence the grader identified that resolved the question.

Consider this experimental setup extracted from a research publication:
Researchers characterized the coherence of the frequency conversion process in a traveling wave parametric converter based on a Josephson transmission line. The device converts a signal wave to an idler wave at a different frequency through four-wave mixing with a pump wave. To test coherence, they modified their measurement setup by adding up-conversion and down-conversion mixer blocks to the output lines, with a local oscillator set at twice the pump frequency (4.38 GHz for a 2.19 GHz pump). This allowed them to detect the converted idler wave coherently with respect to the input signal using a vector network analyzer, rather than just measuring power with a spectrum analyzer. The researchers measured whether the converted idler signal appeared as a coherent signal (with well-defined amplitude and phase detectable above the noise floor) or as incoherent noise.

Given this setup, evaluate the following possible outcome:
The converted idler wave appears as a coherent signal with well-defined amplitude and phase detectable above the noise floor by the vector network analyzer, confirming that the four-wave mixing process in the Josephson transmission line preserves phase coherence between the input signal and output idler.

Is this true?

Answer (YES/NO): YES